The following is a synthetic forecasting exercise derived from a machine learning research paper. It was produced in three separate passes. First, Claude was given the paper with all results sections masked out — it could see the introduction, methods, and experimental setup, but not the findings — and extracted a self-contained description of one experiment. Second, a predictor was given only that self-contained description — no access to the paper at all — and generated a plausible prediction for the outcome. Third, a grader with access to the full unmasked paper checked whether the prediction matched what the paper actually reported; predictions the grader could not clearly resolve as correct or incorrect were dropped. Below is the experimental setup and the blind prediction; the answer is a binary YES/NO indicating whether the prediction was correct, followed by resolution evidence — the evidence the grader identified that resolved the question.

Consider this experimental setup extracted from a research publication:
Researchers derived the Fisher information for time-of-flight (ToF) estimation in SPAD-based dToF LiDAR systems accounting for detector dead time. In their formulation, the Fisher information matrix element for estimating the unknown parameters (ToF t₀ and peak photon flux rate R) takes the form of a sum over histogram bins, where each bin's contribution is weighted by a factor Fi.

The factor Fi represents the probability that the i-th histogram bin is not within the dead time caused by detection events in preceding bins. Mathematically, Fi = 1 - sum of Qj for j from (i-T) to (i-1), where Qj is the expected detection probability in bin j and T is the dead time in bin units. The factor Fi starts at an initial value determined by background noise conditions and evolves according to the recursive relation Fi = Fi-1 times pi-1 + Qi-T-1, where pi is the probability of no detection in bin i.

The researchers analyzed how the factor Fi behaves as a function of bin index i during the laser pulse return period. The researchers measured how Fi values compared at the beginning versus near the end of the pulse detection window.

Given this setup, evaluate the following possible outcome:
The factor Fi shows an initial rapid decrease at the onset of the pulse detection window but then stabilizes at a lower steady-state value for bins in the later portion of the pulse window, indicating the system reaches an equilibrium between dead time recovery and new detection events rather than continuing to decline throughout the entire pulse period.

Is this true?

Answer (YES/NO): NO